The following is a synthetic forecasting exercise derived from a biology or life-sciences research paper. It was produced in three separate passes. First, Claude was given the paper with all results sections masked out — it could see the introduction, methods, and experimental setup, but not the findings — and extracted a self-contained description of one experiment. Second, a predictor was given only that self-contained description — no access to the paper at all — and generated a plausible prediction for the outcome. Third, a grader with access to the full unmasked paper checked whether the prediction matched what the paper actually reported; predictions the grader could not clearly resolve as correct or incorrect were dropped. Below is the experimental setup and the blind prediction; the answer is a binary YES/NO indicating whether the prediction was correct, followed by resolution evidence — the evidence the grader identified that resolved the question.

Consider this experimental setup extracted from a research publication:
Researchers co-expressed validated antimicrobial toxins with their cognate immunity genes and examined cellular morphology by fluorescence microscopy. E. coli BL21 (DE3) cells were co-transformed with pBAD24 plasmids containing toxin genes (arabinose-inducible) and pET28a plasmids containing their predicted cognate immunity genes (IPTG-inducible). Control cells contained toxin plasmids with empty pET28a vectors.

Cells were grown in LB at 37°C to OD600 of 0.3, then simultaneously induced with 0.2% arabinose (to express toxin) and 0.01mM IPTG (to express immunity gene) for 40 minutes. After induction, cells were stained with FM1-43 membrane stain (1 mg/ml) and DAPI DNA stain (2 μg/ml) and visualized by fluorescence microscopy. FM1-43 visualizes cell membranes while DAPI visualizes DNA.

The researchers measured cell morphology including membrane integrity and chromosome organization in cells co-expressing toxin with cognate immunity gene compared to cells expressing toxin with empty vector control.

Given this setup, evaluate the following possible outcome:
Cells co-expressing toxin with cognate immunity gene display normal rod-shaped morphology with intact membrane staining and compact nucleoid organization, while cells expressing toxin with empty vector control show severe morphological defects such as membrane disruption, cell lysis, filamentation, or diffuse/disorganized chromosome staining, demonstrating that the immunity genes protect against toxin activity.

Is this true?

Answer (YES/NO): YES